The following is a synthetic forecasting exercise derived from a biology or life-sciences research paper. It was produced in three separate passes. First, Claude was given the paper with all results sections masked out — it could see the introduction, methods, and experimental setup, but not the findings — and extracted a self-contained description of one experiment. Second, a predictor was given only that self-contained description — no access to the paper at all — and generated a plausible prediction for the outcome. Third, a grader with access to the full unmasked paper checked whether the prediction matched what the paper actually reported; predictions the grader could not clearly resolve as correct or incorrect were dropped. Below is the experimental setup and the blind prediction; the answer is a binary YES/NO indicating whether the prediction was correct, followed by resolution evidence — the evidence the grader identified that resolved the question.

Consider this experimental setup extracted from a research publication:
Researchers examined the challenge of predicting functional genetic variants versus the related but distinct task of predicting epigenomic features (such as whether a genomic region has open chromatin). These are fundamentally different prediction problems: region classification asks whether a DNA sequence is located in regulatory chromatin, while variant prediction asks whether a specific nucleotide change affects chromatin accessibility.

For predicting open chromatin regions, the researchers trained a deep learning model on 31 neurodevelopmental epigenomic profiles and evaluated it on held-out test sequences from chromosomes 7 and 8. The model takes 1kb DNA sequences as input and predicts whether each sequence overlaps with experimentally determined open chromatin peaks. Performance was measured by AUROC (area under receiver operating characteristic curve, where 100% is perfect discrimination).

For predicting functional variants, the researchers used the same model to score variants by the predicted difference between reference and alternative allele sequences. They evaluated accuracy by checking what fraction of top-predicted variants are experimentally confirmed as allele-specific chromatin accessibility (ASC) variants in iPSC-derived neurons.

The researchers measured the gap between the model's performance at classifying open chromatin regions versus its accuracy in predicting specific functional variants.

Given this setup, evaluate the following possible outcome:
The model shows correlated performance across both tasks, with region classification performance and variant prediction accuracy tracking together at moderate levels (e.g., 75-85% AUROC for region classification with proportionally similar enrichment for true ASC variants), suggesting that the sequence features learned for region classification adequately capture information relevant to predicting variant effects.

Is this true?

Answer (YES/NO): NO